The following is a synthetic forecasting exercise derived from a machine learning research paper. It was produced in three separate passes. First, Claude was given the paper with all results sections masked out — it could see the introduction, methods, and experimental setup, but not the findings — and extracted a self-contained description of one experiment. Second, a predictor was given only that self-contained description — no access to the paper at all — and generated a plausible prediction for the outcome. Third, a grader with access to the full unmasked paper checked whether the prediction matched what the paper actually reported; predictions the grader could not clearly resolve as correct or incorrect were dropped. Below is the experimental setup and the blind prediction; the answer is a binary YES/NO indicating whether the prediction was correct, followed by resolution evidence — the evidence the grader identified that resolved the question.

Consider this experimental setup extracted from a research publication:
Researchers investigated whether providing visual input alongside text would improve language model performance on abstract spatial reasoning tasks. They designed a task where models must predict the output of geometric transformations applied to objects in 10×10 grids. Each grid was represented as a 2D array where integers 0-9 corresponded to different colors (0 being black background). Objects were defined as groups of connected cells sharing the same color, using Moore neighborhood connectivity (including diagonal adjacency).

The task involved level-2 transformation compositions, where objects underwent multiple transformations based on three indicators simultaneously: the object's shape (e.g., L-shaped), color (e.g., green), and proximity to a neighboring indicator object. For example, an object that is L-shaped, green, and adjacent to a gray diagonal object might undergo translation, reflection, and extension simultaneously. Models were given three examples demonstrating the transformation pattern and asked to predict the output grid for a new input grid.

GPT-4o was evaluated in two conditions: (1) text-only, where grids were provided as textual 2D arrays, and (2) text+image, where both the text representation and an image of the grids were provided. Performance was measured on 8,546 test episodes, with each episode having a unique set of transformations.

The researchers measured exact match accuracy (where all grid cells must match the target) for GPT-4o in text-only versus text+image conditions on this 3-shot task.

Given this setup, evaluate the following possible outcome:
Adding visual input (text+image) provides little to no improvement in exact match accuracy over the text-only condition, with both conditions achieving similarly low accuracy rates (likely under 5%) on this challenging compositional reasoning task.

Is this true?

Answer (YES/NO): NO